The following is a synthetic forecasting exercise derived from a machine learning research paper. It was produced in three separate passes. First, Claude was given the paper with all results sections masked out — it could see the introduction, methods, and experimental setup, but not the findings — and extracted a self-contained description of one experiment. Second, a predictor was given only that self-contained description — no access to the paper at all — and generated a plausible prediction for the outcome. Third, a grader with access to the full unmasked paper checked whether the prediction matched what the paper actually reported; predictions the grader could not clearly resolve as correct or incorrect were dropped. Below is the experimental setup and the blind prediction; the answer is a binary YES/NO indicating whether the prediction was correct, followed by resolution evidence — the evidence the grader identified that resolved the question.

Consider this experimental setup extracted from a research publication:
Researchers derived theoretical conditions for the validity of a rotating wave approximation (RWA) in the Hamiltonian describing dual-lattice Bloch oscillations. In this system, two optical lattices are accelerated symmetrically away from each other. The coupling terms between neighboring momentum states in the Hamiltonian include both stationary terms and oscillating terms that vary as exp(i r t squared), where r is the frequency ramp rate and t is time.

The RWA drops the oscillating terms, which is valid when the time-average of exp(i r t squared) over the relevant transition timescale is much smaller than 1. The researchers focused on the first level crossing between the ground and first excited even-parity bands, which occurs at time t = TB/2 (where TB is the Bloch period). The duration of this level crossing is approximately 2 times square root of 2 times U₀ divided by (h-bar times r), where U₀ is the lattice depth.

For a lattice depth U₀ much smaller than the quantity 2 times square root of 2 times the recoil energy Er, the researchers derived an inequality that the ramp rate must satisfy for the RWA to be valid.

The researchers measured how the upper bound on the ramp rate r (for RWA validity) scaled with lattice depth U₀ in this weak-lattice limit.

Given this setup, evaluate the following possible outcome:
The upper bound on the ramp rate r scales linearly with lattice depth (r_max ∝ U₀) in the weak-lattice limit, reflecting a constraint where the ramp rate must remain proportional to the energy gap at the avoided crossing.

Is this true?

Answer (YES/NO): YES